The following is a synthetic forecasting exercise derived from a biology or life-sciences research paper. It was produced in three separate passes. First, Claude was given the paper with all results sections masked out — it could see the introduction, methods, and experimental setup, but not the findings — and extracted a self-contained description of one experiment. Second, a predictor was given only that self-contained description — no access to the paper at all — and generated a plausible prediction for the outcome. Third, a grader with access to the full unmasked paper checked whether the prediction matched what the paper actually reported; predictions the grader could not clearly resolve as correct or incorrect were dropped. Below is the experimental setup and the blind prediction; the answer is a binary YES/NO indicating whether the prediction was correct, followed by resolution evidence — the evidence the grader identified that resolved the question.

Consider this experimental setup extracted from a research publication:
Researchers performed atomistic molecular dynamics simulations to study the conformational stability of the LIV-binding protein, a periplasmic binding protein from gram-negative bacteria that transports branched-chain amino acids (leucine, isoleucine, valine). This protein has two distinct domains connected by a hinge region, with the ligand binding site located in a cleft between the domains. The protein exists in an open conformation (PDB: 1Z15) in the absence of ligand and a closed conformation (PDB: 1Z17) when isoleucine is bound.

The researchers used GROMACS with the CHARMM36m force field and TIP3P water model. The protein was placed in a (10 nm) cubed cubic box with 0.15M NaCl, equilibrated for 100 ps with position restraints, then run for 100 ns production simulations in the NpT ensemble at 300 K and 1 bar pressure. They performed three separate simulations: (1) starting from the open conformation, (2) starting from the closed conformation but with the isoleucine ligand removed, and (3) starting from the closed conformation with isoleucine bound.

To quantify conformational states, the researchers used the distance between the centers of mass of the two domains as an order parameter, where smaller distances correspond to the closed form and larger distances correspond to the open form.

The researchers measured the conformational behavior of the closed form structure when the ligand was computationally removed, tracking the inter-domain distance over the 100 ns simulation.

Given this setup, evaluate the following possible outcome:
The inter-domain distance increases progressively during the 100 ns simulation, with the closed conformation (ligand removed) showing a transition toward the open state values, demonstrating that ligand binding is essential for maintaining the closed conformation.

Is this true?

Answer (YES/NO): NO